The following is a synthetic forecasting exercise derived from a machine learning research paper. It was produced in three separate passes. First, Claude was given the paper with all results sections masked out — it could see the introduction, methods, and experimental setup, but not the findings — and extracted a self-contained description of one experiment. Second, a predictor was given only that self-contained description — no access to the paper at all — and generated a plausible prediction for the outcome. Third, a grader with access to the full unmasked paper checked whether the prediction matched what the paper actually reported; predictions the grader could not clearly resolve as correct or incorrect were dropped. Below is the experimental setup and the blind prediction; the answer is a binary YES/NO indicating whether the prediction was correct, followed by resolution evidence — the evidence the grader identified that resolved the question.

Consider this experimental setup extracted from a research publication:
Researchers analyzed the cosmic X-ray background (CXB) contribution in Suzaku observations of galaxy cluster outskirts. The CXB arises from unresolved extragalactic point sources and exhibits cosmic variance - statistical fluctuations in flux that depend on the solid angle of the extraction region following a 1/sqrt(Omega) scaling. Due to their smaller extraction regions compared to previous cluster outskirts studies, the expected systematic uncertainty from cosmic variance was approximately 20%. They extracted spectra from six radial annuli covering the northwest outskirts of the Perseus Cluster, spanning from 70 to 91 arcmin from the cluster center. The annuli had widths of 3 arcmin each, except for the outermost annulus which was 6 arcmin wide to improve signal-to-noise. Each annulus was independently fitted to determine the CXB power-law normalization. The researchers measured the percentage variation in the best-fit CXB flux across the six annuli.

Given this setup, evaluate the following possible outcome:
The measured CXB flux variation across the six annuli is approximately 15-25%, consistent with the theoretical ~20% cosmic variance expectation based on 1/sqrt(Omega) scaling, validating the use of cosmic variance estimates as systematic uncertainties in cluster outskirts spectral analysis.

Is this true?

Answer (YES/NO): NO